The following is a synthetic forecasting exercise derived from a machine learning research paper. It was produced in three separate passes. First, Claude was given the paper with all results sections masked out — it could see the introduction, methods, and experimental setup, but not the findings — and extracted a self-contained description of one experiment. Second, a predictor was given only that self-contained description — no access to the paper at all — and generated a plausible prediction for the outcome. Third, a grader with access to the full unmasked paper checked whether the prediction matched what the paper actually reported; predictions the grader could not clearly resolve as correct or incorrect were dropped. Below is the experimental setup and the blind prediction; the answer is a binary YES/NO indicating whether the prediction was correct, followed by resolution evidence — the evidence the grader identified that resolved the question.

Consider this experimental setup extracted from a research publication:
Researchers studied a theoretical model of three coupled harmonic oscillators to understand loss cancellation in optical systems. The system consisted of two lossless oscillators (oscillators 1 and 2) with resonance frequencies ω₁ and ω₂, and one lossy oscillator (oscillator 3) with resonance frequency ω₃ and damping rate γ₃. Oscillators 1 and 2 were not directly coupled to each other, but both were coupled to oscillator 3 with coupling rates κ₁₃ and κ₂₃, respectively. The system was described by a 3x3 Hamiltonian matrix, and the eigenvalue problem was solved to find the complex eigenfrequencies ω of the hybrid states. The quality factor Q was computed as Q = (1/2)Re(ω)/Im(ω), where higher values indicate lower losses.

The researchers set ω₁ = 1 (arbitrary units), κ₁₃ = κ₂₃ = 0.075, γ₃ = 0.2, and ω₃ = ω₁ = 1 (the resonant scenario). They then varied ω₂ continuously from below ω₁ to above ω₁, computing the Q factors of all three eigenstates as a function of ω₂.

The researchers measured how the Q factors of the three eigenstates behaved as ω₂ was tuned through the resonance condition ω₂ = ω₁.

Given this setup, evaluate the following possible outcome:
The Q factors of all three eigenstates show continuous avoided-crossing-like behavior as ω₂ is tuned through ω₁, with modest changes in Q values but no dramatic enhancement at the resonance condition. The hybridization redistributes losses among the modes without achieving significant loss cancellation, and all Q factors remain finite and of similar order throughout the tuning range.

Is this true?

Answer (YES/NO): NO